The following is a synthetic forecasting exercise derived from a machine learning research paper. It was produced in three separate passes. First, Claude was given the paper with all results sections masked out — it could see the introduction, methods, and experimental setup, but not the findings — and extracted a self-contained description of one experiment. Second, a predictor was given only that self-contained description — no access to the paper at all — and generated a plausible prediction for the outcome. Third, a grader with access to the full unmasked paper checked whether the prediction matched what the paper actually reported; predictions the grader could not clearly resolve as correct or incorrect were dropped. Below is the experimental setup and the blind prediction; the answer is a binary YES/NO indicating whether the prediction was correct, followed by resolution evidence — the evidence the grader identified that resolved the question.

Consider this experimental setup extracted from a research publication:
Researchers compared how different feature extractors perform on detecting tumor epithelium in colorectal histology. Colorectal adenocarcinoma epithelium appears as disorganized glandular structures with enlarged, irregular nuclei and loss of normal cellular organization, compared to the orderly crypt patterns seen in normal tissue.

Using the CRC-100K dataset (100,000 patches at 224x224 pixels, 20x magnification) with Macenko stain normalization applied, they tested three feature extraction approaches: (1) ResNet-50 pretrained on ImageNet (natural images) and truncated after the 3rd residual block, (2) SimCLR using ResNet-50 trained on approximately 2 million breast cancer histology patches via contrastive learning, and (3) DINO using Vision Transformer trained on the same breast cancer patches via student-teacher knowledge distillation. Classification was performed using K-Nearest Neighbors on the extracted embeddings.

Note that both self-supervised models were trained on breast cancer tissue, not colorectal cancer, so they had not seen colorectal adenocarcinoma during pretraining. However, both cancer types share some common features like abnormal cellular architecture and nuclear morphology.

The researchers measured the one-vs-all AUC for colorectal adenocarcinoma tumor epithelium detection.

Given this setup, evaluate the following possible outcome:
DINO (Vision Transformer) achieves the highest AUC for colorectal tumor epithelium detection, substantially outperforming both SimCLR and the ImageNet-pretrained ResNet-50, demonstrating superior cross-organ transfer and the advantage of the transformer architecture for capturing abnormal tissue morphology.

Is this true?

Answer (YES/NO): NO